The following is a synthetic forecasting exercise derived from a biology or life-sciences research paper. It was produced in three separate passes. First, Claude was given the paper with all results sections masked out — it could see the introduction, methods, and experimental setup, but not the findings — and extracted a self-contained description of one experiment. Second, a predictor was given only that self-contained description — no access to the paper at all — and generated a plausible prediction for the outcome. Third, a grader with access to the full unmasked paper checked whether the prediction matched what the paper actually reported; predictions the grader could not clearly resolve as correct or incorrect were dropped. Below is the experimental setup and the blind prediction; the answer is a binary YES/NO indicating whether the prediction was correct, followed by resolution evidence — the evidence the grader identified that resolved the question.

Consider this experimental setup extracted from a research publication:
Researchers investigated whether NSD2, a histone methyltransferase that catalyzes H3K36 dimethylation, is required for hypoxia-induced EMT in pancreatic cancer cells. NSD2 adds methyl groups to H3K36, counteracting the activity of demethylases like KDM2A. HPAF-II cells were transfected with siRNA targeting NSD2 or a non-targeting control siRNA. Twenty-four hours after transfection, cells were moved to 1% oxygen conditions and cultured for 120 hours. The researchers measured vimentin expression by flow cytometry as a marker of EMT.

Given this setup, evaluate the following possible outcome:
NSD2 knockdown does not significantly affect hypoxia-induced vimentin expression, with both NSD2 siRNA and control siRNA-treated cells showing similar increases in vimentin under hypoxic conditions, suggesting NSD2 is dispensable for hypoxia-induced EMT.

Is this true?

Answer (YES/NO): NO